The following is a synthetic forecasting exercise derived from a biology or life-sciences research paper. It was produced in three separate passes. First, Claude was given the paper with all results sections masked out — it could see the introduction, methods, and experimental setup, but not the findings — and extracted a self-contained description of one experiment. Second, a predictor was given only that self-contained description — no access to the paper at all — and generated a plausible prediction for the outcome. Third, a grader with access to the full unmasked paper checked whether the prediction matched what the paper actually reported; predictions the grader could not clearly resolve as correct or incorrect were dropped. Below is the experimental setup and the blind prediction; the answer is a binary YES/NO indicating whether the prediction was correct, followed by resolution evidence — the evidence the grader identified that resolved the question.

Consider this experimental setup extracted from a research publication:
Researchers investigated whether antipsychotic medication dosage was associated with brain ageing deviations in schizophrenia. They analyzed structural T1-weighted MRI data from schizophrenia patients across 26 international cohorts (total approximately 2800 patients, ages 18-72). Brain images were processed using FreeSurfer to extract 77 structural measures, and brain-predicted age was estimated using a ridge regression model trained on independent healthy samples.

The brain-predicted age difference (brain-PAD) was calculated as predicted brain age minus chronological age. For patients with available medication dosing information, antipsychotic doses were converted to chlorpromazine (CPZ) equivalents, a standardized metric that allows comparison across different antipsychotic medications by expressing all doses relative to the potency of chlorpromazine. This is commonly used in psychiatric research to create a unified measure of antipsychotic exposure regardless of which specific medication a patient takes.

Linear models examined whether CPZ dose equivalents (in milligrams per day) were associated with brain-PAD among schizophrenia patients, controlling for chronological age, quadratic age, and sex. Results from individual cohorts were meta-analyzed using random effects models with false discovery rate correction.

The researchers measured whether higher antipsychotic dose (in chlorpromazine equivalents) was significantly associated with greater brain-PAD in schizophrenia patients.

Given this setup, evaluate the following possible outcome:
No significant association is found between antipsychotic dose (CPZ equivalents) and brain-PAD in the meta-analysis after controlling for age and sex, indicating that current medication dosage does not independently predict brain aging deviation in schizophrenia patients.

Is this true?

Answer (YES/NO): YES